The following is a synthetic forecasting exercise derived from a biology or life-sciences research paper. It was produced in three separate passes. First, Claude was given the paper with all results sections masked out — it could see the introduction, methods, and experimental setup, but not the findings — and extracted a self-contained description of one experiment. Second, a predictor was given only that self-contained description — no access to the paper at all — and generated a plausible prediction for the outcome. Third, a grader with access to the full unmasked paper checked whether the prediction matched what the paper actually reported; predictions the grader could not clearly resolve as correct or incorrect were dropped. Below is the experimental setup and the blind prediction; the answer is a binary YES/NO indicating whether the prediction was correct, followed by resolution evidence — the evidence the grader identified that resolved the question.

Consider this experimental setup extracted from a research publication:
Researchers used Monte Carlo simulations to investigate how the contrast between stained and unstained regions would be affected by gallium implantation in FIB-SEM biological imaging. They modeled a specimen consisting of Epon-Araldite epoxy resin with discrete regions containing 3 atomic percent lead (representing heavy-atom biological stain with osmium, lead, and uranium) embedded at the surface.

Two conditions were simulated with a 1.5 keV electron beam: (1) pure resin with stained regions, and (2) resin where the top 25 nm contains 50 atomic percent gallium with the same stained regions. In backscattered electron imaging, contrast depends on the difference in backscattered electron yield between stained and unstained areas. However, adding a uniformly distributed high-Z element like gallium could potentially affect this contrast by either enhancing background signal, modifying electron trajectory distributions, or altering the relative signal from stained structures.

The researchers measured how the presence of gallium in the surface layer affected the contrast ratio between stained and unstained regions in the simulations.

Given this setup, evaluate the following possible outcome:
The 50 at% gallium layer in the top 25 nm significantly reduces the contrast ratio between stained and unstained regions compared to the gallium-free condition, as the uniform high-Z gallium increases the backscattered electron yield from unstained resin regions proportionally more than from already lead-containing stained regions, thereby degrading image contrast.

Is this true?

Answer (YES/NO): YES